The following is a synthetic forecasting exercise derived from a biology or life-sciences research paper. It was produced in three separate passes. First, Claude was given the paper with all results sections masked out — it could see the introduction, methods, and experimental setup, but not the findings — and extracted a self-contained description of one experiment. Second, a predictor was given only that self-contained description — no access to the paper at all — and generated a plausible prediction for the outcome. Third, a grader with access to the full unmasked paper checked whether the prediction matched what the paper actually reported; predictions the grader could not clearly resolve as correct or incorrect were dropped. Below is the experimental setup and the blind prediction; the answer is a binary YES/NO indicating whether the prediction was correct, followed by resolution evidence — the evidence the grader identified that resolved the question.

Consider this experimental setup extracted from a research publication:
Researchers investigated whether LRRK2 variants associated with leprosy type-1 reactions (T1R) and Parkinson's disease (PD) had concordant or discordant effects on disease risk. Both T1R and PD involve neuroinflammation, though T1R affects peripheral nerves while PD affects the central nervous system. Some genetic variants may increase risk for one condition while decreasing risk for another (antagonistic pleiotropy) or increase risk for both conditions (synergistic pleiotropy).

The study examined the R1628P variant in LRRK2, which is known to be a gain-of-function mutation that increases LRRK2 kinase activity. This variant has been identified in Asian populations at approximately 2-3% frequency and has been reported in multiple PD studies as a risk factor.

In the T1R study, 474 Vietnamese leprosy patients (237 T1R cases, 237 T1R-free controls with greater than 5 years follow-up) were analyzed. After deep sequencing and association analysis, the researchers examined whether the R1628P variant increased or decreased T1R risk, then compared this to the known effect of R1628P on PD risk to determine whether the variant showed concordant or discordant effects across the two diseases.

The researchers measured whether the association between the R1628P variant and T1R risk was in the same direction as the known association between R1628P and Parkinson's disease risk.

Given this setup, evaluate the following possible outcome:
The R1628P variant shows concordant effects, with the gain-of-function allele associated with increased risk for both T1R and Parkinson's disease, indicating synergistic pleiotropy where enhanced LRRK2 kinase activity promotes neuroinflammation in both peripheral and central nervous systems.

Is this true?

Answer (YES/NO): NO